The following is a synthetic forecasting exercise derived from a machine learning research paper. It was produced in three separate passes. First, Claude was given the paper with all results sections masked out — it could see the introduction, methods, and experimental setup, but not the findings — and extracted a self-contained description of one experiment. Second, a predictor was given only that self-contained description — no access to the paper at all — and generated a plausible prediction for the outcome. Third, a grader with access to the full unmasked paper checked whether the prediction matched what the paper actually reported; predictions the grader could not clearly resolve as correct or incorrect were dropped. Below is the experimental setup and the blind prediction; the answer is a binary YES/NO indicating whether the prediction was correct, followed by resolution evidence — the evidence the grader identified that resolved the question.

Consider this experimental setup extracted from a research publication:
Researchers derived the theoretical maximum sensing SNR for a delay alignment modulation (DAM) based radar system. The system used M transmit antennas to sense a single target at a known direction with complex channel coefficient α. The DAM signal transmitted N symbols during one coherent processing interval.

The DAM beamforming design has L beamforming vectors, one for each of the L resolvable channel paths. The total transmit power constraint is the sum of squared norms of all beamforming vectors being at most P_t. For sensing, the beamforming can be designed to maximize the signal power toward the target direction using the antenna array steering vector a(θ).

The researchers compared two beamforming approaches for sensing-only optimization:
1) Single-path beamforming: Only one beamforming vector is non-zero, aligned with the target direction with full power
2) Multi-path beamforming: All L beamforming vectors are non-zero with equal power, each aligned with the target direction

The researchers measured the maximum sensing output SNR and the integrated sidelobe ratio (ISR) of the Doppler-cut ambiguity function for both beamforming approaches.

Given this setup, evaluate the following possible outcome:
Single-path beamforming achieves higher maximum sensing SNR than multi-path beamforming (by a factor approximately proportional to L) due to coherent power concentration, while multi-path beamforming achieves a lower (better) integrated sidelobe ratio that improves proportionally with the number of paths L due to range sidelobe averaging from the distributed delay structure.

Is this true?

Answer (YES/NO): NO